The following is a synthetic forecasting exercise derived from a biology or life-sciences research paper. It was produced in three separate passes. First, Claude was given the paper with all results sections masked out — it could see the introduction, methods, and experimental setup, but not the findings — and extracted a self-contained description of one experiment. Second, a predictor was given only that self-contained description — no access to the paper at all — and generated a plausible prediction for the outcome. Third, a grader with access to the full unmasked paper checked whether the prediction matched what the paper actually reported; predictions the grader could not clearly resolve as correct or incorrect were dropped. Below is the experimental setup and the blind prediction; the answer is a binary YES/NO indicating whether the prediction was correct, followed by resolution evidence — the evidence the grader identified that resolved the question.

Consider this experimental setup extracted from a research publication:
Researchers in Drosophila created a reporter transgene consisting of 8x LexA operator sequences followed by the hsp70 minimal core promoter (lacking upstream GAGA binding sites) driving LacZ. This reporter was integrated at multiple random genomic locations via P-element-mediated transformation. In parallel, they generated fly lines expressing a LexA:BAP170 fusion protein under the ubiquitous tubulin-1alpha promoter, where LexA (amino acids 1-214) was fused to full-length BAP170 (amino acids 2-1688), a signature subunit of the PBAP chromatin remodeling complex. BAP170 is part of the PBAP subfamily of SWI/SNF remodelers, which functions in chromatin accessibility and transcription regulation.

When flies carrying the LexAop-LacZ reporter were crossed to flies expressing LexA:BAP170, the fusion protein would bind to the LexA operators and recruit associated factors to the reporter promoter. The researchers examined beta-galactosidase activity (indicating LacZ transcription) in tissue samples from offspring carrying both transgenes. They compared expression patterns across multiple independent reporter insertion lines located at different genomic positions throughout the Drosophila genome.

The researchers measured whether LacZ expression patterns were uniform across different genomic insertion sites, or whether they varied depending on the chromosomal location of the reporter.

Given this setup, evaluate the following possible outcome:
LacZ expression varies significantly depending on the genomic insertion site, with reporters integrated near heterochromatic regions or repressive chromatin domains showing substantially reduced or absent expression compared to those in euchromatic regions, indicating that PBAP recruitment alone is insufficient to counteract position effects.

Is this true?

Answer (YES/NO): NO